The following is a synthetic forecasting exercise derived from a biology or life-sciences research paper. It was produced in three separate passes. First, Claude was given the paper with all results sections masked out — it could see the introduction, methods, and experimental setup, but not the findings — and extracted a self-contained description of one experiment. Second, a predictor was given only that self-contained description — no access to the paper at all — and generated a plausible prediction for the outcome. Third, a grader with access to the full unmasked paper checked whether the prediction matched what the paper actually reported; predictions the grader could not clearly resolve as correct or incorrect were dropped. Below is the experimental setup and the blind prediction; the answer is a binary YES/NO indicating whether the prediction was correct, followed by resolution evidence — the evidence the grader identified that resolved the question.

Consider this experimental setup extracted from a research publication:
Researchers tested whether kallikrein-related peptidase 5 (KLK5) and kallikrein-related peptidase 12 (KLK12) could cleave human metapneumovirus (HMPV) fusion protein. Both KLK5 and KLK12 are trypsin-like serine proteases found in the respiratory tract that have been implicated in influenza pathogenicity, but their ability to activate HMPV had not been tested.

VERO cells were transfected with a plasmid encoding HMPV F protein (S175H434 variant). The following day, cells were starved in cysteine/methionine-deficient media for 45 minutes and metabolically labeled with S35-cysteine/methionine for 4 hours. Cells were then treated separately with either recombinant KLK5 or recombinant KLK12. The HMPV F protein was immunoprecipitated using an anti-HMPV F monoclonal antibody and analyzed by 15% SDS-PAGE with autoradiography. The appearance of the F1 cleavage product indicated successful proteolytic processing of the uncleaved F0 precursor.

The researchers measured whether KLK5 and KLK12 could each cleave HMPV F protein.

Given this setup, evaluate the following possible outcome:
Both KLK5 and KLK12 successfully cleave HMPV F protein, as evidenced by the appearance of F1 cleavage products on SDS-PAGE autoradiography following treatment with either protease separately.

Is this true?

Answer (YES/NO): NO